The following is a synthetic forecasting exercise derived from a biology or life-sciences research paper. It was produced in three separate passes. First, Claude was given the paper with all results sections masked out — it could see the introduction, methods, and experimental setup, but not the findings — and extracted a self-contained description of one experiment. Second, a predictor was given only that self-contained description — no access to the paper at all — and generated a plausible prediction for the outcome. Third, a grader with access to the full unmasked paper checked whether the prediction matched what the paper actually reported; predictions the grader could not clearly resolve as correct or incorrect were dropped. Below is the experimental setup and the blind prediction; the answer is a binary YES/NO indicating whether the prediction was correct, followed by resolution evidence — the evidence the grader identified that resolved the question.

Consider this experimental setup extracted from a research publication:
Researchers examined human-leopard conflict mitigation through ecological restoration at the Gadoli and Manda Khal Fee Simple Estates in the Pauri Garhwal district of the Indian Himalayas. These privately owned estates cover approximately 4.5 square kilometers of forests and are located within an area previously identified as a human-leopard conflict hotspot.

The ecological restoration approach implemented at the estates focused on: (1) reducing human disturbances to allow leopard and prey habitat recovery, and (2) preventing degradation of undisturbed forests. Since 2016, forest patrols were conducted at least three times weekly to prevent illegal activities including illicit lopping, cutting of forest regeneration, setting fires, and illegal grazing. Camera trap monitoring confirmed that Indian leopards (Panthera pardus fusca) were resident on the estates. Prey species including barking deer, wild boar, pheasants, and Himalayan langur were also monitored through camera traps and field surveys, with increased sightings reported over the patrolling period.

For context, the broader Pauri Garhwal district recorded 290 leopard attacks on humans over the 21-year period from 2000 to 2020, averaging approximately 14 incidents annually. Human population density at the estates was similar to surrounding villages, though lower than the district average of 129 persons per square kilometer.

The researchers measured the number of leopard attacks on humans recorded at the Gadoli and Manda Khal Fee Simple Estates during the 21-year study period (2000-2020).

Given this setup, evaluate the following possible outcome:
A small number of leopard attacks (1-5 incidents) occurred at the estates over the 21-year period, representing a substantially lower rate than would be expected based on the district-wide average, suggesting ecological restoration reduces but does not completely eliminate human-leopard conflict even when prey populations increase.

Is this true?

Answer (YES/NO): NO